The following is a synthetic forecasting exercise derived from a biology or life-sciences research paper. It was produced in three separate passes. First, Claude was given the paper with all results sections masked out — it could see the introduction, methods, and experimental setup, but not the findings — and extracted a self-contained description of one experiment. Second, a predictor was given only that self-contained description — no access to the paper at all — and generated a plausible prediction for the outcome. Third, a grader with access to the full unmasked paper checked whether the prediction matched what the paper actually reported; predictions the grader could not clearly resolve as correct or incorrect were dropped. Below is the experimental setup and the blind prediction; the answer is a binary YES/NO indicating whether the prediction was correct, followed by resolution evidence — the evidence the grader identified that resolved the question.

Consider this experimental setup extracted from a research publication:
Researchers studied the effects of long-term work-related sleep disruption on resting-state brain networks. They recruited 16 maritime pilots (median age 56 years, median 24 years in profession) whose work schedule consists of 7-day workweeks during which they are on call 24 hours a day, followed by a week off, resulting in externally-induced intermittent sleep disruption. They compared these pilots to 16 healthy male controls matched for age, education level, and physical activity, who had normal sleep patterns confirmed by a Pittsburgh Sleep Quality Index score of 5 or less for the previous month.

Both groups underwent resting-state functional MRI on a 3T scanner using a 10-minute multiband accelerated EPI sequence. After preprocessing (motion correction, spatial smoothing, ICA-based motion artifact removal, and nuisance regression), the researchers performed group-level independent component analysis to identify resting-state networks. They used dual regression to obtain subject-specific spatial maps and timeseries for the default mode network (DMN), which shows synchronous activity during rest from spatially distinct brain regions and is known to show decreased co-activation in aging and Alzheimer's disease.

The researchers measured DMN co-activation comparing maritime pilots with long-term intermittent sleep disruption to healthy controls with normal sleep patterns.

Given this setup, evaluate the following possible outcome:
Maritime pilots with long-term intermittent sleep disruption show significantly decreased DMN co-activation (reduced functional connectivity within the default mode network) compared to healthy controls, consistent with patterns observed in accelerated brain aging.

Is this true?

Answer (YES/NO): NO